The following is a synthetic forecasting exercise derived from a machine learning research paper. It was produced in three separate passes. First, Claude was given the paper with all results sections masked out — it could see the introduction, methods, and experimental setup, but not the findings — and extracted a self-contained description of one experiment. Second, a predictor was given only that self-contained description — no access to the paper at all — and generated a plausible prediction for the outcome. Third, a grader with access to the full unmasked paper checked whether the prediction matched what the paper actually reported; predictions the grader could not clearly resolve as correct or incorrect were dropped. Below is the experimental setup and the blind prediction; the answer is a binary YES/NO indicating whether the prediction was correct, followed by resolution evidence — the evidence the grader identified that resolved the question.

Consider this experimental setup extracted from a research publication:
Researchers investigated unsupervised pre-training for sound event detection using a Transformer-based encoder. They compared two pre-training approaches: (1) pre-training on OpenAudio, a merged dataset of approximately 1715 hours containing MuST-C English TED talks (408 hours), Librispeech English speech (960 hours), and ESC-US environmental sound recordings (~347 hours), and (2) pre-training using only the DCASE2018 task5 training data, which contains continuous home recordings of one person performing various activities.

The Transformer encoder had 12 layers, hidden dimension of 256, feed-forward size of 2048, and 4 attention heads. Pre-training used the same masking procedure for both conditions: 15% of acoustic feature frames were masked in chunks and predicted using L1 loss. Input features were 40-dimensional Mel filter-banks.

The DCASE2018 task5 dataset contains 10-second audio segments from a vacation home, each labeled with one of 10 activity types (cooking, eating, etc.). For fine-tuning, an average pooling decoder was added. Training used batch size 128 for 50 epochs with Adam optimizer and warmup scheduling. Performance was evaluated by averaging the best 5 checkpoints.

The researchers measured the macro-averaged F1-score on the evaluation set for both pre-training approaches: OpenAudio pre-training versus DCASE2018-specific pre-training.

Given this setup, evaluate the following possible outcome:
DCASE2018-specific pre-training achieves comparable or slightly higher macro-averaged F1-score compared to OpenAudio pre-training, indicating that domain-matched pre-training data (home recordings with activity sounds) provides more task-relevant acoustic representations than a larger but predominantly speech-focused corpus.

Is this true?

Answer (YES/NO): NO